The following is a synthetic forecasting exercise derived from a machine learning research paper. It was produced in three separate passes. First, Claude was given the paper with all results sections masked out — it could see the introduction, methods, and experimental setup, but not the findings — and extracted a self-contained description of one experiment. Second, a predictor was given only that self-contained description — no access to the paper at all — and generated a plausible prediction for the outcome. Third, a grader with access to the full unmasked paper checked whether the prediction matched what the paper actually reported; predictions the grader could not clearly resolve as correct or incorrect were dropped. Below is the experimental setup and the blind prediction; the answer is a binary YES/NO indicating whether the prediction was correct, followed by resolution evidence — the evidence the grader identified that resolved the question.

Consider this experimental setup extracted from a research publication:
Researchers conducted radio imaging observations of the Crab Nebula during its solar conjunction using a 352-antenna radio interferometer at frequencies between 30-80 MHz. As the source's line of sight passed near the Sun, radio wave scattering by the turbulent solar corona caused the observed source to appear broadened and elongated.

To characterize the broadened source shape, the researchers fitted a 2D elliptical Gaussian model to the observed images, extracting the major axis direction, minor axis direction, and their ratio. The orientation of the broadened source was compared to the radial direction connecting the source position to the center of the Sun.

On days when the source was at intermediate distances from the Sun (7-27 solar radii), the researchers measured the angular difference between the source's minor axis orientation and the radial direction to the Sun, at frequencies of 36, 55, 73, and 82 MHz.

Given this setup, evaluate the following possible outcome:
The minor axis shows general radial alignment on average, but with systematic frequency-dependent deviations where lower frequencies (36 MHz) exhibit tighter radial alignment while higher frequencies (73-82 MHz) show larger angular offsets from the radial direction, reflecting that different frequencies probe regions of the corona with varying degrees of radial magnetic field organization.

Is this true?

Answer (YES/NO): NO